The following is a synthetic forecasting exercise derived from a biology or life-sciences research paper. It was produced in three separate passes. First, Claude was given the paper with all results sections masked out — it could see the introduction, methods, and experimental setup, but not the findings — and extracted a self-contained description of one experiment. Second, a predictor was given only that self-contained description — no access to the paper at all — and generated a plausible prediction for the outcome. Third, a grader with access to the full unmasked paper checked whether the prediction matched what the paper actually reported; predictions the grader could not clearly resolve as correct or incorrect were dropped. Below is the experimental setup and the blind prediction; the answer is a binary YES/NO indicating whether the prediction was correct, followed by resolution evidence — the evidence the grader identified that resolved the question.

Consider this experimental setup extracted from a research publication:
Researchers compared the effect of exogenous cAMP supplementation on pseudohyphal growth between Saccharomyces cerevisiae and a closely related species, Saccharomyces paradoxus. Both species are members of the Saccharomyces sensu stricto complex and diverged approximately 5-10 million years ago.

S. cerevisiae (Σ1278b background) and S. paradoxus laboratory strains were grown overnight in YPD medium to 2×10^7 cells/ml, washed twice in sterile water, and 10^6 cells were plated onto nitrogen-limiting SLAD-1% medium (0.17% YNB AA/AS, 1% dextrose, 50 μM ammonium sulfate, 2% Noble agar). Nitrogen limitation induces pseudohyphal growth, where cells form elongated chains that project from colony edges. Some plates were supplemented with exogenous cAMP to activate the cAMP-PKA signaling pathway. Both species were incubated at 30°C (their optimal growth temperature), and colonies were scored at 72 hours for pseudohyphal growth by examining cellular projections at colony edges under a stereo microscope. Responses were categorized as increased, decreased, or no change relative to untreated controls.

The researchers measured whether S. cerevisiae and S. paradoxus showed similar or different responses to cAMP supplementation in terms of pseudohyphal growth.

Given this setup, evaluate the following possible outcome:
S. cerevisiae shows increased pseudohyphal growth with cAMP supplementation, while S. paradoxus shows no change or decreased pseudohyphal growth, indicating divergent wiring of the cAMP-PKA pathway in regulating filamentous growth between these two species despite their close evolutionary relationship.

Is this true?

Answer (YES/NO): NO